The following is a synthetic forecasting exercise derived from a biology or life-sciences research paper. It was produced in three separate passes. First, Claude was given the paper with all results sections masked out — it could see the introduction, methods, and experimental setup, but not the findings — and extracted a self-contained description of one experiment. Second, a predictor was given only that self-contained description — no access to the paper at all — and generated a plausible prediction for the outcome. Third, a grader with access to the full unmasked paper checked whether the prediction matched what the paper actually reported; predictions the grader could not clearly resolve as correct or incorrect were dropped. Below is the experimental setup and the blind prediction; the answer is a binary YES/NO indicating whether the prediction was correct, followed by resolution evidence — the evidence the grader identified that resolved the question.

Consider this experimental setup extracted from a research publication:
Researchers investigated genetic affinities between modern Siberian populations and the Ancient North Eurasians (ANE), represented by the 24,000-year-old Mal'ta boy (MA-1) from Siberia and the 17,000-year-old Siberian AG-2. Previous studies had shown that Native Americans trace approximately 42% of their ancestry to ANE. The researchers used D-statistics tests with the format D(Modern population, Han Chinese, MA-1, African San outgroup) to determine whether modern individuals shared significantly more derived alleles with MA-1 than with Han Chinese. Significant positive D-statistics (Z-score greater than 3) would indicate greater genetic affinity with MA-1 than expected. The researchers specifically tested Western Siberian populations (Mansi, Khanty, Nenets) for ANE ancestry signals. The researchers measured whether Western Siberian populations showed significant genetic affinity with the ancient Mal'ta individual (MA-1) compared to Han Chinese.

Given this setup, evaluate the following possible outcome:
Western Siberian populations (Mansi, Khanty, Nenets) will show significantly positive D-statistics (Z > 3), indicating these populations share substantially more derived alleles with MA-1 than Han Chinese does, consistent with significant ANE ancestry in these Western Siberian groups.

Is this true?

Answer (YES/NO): YES